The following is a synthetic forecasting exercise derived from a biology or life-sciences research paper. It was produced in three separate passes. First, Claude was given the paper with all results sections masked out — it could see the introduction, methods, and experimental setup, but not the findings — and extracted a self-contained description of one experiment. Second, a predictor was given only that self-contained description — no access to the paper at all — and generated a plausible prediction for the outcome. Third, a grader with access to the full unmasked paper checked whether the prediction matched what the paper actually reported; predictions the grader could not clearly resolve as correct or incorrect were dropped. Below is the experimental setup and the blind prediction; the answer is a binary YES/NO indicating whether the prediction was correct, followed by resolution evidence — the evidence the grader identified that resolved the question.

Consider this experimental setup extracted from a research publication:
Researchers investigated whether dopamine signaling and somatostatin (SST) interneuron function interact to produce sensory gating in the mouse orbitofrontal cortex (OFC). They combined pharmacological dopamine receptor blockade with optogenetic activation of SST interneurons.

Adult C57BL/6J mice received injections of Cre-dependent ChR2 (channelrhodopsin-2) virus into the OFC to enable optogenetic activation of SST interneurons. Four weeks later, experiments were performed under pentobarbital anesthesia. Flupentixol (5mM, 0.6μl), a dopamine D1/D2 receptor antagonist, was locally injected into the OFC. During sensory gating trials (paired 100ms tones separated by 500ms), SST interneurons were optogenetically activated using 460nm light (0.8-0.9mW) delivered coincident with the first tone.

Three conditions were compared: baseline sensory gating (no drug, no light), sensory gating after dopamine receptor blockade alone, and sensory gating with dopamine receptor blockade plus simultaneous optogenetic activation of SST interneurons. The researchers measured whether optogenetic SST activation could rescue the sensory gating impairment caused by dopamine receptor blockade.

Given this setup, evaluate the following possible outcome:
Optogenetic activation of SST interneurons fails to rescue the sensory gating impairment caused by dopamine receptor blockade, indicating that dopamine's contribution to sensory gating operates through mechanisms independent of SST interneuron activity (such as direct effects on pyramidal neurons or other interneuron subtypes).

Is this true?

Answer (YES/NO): NO